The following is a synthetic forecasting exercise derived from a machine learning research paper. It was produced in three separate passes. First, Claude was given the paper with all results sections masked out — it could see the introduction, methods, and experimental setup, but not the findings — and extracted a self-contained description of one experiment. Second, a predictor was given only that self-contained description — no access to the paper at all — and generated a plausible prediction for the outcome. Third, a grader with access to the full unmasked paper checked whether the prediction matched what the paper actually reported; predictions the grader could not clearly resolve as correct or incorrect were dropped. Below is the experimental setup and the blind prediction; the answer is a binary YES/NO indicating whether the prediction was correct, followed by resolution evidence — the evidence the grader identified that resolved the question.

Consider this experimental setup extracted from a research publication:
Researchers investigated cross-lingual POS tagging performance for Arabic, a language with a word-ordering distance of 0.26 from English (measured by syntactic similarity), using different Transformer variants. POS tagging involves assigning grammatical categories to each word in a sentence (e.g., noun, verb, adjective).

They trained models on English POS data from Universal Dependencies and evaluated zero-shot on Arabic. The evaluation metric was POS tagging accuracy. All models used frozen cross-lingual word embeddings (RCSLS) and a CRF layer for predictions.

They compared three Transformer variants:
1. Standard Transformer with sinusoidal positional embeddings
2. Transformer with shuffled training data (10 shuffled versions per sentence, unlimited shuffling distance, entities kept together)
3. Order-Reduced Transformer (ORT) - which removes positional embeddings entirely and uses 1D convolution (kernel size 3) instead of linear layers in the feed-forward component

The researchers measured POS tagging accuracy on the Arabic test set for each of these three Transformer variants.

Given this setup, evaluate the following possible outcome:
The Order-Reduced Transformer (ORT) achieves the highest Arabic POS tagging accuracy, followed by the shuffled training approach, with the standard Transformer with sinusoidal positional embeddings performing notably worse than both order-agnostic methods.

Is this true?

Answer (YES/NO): NO